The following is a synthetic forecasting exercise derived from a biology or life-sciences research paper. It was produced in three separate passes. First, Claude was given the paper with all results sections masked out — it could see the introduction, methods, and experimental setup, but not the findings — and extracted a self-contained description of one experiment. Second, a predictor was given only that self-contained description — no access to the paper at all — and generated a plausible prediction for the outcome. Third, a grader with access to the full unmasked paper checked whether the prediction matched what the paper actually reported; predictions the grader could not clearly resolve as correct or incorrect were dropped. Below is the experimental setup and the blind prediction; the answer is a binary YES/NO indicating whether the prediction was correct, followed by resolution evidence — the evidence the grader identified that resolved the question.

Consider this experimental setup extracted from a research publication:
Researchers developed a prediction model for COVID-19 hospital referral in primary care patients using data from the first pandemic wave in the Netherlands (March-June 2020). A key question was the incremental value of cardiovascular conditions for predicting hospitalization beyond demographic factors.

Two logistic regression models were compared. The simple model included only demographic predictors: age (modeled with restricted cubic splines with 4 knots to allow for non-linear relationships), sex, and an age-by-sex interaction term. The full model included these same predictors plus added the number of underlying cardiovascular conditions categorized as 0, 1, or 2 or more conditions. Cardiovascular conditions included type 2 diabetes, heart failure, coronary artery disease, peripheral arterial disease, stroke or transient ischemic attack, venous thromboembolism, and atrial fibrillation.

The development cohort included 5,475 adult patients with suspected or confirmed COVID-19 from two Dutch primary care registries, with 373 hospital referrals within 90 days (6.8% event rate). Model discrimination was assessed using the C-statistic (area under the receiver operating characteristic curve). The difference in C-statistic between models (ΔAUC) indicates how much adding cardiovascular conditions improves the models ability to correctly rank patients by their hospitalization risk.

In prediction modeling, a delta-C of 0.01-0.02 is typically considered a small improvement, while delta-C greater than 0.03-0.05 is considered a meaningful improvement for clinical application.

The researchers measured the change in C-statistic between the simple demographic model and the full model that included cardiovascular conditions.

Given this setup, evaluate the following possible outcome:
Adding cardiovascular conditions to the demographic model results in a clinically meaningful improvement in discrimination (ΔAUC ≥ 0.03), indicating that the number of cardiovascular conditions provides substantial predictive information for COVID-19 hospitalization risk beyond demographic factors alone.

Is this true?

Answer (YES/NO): NO